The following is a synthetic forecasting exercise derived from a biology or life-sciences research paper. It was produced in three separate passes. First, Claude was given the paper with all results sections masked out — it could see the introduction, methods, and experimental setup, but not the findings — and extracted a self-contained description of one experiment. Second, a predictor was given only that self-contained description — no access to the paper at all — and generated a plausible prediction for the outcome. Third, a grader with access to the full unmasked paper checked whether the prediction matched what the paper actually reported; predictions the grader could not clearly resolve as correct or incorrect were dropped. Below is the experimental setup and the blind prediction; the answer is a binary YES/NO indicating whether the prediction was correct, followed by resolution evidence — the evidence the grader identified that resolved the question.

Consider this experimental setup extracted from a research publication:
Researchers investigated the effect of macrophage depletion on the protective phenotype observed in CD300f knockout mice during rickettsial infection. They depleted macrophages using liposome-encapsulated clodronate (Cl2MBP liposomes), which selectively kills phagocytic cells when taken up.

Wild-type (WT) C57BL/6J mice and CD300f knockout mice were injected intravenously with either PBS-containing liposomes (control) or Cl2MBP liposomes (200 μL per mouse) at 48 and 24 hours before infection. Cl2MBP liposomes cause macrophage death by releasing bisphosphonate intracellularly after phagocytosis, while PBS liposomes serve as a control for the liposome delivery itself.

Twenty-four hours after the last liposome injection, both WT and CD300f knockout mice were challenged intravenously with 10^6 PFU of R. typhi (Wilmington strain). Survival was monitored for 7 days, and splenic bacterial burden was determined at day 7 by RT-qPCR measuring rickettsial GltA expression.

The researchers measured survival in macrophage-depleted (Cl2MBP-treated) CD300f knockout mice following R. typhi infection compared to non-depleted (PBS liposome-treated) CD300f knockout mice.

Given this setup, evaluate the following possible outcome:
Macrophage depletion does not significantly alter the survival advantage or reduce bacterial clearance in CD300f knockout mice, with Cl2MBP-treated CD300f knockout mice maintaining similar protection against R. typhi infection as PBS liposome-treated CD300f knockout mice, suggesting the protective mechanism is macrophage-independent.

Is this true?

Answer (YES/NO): NO